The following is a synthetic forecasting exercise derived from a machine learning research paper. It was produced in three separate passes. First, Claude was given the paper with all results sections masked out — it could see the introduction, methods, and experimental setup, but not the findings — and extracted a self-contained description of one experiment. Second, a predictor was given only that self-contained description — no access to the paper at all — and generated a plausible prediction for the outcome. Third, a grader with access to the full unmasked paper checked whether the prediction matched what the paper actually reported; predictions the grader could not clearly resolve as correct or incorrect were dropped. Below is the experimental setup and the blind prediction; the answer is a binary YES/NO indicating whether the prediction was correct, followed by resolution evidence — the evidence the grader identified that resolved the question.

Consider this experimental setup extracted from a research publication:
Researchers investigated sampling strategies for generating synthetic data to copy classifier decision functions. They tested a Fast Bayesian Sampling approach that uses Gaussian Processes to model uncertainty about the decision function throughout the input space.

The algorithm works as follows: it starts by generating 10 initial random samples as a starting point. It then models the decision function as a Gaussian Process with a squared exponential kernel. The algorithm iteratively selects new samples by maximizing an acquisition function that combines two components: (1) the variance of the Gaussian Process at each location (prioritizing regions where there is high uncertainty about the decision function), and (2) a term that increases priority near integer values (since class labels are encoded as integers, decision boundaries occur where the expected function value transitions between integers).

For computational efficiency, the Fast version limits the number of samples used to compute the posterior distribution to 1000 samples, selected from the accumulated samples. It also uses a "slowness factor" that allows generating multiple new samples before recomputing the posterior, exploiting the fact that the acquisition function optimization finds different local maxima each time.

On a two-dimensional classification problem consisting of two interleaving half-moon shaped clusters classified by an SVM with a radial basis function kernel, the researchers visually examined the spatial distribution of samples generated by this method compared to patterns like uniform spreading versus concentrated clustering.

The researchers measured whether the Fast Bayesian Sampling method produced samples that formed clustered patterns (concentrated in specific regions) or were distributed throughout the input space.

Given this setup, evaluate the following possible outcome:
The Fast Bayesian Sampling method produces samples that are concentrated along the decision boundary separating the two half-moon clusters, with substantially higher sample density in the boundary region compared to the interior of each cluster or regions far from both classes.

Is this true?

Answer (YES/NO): NO